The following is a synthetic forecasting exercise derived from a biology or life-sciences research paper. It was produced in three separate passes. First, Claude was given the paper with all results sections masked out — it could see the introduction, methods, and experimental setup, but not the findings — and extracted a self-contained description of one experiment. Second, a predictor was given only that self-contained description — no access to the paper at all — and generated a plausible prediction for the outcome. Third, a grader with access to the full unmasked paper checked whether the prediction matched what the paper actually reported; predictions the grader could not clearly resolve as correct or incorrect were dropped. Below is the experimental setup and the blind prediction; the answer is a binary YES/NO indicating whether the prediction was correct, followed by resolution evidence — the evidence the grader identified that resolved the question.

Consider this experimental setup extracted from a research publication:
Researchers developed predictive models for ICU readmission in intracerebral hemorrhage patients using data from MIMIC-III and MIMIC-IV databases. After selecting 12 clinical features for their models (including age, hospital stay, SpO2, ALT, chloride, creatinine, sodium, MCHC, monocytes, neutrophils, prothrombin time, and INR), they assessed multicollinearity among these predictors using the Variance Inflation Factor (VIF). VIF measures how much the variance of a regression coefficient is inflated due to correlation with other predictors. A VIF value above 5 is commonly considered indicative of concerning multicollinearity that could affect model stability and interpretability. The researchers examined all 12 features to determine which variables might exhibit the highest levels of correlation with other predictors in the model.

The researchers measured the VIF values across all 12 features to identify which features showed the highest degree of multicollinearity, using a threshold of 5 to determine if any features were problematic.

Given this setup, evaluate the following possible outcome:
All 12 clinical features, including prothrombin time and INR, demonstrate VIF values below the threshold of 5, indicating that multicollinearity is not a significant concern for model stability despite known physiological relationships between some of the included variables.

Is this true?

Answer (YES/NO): YES